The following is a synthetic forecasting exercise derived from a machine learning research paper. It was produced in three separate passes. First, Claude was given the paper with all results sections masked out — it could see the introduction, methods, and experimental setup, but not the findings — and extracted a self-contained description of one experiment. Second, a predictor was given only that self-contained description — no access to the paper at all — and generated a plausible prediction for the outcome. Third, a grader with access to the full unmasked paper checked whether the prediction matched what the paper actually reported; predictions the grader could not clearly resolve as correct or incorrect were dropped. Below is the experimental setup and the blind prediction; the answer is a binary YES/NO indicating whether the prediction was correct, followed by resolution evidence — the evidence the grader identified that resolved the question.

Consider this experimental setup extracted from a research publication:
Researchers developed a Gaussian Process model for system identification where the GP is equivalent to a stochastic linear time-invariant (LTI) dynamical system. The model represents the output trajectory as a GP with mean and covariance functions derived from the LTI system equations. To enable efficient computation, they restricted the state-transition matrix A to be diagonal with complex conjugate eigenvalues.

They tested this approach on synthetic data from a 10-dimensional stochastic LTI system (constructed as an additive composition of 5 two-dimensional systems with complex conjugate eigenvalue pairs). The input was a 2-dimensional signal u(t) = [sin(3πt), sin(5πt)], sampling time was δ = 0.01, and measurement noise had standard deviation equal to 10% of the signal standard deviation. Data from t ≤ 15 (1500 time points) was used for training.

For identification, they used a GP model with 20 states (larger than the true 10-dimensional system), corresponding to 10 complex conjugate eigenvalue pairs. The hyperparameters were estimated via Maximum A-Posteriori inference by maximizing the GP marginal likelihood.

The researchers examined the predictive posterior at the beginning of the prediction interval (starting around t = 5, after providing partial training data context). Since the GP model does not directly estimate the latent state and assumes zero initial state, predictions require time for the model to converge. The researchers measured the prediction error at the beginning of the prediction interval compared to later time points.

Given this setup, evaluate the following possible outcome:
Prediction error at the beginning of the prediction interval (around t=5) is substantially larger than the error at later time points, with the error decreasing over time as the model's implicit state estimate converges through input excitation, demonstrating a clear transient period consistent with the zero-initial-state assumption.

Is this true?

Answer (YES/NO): YES